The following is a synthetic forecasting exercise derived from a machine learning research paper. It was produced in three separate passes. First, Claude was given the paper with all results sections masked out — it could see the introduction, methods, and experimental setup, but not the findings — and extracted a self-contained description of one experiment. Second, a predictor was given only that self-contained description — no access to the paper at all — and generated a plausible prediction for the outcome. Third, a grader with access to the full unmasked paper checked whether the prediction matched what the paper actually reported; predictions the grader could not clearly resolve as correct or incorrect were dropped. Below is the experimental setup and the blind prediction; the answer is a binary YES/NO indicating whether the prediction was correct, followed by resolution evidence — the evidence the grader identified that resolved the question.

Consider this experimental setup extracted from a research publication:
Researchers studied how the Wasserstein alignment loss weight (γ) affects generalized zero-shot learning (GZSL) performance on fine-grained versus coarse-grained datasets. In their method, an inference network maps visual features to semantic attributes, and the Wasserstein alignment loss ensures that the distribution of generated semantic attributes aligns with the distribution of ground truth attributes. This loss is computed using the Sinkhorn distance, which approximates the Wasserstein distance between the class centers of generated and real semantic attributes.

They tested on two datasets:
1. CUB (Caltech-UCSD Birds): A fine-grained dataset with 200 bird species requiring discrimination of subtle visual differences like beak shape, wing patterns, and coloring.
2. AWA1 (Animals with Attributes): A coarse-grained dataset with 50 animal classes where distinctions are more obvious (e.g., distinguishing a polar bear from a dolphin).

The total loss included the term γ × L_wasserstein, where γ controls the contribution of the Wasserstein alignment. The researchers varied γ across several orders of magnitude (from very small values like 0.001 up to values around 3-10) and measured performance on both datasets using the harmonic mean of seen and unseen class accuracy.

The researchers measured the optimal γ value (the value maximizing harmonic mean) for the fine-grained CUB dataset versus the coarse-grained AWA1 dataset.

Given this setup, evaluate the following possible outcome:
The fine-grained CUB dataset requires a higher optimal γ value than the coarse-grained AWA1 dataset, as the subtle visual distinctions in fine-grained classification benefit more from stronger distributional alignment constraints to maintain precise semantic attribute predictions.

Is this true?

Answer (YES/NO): YES